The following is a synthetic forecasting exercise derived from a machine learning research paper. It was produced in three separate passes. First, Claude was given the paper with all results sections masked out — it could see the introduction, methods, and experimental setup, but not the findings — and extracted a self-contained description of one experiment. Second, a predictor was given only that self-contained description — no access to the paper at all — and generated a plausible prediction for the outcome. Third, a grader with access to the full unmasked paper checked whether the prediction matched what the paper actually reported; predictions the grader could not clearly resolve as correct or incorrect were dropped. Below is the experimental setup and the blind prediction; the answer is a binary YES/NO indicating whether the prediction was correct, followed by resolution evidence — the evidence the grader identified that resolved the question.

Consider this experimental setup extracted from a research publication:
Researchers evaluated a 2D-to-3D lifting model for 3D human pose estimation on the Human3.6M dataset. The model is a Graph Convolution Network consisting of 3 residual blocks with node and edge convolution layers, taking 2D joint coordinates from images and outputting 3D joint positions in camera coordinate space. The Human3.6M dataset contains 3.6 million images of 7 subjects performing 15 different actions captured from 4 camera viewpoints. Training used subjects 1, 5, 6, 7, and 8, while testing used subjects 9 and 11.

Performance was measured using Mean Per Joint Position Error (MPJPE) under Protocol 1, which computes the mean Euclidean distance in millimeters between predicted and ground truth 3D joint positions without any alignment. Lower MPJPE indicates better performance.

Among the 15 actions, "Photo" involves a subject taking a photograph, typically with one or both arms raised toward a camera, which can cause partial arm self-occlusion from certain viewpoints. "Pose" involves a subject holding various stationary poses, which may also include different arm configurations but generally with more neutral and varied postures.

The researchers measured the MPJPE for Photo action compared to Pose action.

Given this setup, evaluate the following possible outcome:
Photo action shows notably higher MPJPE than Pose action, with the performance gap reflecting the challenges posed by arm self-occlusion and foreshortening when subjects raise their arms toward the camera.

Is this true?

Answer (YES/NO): YES